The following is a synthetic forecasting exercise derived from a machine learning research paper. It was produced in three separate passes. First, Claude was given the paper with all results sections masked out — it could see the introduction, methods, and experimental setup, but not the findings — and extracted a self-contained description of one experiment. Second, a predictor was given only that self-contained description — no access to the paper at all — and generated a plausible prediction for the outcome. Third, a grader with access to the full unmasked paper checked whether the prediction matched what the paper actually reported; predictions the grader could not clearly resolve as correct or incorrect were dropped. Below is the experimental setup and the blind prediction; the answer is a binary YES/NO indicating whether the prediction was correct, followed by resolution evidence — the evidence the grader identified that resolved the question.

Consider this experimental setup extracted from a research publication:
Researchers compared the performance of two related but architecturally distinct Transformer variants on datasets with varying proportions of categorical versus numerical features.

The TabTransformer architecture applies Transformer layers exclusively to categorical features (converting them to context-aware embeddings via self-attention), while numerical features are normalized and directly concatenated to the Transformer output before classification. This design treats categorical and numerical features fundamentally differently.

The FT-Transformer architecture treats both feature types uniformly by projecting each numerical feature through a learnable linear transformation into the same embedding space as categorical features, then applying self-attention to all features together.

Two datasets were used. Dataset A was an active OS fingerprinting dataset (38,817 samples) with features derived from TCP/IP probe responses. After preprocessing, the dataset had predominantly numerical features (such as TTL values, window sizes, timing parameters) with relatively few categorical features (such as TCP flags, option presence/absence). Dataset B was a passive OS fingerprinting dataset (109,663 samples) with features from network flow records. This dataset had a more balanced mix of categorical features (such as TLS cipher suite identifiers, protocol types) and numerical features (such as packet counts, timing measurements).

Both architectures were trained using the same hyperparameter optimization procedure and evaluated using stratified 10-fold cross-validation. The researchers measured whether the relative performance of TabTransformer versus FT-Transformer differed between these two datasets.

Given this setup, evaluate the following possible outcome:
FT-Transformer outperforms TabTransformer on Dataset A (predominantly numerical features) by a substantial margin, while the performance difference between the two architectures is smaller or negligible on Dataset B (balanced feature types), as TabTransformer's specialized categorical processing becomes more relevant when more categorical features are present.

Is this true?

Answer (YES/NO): NO